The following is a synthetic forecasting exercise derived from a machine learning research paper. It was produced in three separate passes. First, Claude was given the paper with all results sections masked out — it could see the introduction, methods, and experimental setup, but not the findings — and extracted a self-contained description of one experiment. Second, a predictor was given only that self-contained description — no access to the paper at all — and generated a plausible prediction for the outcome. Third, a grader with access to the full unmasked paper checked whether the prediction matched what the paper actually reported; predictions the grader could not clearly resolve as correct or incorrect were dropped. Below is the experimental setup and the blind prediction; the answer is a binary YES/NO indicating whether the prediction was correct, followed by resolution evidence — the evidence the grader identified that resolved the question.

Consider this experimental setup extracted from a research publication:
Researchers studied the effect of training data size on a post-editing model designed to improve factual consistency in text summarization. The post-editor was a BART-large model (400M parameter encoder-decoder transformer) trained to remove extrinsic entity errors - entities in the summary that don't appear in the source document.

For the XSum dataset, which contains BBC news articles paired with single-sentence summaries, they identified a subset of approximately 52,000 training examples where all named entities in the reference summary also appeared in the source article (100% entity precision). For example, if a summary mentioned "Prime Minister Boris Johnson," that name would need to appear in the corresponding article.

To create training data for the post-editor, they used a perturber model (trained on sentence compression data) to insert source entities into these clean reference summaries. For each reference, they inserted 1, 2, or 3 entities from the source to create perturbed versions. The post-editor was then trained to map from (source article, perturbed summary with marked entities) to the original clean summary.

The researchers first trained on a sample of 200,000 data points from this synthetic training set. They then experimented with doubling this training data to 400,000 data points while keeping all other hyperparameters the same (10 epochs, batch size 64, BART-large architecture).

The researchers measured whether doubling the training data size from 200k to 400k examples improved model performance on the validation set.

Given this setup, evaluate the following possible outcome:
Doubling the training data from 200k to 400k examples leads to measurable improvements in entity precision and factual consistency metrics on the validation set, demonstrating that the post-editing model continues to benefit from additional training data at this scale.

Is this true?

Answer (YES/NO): NO